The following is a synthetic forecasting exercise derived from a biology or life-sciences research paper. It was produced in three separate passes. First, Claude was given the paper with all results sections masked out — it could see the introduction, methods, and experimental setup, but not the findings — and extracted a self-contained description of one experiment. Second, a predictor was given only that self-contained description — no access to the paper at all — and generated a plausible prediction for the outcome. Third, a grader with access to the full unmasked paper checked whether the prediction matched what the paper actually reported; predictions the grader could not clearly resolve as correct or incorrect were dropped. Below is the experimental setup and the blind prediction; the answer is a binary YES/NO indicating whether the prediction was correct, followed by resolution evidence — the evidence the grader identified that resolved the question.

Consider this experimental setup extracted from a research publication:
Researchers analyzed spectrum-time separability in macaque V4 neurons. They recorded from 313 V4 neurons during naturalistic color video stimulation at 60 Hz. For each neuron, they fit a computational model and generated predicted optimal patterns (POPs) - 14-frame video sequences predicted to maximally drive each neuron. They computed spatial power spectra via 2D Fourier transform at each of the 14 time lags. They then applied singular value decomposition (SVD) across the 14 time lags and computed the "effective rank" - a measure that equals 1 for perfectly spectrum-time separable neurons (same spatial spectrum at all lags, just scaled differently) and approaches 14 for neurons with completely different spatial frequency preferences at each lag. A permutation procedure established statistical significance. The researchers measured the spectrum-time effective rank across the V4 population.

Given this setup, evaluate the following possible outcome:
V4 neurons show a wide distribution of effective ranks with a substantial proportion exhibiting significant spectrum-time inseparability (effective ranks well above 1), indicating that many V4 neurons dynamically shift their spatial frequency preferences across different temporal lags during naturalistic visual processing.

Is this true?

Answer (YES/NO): NO